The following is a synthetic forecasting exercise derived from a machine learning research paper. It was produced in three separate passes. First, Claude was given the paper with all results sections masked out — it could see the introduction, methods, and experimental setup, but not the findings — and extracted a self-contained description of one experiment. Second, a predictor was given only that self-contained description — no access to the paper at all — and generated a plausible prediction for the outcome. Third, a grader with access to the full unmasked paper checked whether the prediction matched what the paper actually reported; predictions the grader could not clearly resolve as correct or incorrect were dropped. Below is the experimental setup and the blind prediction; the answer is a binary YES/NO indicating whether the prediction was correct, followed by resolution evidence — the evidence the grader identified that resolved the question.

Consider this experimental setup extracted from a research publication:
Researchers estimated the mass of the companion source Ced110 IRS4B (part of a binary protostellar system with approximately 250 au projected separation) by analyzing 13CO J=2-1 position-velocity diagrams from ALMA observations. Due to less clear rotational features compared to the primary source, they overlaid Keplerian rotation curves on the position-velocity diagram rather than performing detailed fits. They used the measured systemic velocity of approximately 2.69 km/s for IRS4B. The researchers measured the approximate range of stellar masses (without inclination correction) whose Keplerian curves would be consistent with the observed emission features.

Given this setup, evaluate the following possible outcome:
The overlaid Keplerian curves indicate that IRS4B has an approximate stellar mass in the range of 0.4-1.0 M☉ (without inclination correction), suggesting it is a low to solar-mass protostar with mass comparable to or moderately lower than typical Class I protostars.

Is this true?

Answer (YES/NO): NO